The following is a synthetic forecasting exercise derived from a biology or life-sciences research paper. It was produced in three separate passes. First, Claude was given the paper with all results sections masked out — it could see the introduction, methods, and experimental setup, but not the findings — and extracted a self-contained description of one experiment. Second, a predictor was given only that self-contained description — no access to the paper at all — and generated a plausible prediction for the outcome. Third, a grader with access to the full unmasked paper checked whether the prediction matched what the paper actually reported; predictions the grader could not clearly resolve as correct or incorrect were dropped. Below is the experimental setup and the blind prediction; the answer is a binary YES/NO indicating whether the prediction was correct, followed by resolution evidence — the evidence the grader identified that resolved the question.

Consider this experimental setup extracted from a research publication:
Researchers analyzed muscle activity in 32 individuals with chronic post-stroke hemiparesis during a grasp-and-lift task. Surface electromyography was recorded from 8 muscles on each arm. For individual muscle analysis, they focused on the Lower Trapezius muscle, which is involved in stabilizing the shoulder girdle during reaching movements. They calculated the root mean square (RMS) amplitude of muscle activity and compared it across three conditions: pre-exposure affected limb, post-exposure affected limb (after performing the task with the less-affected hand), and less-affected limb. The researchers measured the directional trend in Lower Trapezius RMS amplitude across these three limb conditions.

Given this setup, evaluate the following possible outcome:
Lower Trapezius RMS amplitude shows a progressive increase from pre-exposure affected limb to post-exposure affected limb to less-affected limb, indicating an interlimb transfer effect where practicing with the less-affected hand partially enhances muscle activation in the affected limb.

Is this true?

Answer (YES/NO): NO